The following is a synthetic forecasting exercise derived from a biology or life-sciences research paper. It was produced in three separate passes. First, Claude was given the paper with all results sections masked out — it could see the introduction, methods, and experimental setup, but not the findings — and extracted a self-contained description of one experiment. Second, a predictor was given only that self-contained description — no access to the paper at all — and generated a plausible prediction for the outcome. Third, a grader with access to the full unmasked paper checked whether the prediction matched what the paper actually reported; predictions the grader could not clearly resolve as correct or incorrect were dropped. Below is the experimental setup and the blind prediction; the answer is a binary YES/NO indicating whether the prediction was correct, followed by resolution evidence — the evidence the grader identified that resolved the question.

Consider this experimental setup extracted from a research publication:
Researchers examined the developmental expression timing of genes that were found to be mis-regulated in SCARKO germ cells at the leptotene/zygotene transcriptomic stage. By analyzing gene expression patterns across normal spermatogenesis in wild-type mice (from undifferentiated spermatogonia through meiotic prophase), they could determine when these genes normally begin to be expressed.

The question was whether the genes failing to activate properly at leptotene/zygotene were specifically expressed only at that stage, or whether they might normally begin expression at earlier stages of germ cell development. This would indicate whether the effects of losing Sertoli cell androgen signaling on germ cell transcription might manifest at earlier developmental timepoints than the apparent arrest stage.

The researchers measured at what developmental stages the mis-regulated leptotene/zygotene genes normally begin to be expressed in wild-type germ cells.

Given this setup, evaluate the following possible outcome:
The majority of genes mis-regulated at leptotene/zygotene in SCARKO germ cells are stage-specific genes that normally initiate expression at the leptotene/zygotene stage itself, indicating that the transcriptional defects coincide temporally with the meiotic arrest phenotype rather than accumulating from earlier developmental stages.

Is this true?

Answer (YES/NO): NO